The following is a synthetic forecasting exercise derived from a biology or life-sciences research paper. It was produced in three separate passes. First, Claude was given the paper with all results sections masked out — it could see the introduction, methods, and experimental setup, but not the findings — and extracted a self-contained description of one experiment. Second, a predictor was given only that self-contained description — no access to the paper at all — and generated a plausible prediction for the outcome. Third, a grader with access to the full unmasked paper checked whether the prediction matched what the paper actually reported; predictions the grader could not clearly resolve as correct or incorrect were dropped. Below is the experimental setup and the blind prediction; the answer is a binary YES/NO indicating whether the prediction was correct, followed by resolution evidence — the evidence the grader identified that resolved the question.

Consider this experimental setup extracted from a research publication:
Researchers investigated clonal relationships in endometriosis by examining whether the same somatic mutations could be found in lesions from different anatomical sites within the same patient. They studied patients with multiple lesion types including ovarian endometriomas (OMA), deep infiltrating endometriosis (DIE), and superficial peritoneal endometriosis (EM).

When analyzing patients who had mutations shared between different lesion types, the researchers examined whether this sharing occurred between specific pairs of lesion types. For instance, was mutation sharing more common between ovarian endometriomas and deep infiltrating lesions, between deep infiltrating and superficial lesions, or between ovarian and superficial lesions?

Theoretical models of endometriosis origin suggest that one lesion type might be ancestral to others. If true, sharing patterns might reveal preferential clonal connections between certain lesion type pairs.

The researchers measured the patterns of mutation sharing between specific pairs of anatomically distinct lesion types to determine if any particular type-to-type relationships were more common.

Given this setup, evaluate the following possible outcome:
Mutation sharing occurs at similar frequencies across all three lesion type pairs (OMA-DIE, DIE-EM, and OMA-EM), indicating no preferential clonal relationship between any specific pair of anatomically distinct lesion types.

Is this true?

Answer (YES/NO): NO